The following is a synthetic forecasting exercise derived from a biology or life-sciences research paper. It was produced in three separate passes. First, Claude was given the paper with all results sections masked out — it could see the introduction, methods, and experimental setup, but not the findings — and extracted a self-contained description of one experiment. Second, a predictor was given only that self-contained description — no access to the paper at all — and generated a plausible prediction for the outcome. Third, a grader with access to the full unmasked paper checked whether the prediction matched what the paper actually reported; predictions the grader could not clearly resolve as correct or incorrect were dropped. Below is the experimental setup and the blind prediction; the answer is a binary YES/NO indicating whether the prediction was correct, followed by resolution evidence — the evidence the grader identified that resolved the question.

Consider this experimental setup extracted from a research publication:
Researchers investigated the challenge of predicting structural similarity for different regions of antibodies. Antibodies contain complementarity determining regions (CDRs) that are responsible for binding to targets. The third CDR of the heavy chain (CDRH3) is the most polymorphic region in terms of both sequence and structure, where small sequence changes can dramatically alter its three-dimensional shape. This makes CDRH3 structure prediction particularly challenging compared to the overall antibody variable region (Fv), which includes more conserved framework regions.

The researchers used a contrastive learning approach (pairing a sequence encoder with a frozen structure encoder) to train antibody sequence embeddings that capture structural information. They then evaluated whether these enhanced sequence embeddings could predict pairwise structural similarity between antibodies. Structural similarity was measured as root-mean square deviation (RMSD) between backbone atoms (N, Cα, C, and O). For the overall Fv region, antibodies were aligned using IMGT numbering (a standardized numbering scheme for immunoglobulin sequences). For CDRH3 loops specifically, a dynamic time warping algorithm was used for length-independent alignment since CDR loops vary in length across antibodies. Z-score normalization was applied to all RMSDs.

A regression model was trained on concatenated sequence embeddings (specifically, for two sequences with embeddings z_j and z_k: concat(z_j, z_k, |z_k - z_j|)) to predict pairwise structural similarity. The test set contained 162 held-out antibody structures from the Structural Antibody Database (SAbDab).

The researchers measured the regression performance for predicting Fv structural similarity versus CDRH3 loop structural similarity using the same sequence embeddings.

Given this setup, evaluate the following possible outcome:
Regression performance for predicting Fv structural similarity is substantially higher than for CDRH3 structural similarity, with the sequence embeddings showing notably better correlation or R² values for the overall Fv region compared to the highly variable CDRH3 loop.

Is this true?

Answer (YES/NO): YES